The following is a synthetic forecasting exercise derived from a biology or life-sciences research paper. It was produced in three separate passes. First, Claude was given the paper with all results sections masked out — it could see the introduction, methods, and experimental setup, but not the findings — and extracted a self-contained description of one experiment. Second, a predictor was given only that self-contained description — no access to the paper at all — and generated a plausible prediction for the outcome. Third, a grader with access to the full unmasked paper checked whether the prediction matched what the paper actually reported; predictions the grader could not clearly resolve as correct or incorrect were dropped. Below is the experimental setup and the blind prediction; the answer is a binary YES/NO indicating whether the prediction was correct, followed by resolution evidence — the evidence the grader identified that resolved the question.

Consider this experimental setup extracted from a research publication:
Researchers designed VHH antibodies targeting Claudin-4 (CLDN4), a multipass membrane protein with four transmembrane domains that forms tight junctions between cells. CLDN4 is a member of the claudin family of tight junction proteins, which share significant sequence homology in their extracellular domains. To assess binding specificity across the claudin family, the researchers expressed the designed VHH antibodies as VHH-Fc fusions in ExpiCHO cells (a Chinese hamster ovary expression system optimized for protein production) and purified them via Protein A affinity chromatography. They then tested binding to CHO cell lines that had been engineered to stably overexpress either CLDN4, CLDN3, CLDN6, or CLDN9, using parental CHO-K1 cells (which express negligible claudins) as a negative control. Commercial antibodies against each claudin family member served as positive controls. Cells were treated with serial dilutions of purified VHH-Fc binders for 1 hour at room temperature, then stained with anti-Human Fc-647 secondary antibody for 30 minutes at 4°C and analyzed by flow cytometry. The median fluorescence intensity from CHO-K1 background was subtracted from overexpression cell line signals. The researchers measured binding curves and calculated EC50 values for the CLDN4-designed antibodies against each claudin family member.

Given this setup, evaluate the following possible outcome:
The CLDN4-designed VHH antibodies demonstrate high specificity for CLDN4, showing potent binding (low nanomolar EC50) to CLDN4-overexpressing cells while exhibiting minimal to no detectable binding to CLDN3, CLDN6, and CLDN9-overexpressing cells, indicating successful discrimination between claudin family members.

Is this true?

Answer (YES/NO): YES